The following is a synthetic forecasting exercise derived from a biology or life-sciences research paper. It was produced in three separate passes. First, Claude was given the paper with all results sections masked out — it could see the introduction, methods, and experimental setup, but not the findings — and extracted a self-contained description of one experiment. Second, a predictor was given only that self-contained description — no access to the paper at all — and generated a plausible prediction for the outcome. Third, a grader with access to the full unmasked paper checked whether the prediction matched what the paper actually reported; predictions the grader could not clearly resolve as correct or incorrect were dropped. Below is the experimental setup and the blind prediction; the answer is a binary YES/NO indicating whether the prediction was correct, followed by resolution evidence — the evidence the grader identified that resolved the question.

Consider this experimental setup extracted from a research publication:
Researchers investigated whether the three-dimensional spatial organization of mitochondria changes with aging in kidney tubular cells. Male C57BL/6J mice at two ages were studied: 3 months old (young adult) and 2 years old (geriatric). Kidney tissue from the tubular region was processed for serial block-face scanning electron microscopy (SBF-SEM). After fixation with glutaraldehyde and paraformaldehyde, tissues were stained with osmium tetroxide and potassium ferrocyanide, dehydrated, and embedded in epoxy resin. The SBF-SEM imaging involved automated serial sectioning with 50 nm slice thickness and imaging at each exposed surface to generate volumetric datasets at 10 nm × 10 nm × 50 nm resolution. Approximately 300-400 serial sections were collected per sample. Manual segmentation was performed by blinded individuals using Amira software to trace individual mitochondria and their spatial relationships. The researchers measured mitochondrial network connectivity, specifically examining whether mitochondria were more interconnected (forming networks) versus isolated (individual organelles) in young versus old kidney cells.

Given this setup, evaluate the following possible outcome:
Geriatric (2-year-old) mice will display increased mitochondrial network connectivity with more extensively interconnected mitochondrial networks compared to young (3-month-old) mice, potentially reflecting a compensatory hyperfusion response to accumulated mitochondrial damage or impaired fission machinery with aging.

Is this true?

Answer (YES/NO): NO